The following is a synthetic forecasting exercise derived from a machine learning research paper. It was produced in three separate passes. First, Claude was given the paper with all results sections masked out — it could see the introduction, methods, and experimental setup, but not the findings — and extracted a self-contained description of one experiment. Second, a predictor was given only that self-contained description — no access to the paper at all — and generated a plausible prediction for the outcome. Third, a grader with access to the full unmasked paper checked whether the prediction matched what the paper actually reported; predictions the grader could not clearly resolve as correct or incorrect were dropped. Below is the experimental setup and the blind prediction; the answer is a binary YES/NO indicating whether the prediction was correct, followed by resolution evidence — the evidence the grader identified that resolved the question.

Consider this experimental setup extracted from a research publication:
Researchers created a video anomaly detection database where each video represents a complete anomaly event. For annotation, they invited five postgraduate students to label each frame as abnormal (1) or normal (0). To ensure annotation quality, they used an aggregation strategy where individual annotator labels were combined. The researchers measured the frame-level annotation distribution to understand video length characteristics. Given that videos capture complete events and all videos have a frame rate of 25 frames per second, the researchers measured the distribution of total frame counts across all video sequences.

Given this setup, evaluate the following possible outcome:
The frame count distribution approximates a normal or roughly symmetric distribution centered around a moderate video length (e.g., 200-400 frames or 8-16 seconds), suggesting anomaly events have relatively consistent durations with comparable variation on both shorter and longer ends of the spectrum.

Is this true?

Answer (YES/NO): NO